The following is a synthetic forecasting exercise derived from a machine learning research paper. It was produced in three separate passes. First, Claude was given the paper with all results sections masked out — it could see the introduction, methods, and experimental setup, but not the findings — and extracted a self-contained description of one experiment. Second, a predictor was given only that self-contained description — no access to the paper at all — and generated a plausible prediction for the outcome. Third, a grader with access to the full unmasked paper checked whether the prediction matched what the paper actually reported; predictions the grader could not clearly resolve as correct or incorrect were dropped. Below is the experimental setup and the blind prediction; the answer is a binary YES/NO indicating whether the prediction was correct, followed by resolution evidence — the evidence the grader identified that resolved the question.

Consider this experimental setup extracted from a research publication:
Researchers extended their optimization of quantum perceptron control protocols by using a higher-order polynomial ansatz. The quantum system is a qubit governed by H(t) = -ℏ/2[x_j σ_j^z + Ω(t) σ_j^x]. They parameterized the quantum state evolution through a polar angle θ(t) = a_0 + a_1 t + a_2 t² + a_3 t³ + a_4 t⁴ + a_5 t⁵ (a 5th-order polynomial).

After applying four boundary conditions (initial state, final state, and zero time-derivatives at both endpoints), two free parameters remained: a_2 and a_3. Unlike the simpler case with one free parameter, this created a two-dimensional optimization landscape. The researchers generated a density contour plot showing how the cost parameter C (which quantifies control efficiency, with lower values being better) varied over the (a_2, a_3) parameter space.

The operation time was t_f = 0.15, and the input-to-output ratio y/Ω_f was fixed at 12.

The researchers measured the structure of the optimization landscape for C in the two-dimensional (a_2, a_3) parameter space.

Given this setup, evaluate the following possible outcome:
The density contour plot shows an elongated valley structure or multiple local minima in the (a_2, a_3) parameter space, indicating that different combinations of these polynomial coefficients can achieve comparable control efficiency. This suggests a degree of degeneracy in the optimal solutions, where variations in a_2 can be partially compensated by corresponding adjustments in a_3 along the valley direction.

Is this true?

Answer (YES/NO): YES